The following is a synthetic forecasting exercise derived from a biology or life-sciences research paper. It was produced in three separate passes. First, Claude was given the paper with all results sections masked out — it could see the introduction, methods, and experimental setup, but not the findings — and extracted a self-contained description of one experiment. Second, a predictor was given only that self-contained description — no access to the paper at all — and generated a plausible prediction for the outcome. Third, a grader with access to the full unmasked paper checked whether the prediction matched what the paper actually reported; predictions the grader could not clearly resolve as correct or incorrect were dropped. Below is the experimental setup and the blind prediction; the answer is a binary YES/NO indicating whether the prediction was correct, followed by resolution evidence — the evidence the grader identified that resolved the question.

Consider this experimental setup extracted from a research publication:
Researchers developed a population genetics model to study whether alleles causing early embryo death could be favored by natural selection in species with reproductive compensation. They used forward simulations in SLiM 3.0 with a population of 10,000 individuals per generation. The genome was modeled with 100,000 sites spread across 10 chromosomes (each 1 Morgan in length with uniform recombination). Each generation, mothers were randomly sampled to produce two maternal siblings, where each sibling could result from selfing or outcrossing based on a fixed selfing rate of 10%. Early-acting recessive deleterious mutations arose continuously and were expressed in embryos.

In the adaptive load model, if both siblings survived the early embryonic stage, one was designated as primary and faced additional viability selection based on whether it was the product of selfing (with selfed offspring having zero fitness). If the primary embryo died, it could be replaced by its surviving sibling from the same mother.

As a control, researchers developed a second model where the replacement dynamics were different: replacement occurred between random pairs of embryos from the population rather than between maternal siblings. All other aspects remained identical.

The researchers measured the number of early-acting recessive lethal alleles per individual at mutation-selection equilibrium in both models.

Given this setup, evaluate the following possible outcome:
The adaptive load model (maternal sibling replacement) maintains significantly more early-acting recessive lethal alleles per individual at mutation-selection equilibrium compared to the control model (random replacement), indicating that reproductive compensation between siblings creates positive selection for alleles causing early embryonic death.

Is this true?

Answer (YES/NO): YES